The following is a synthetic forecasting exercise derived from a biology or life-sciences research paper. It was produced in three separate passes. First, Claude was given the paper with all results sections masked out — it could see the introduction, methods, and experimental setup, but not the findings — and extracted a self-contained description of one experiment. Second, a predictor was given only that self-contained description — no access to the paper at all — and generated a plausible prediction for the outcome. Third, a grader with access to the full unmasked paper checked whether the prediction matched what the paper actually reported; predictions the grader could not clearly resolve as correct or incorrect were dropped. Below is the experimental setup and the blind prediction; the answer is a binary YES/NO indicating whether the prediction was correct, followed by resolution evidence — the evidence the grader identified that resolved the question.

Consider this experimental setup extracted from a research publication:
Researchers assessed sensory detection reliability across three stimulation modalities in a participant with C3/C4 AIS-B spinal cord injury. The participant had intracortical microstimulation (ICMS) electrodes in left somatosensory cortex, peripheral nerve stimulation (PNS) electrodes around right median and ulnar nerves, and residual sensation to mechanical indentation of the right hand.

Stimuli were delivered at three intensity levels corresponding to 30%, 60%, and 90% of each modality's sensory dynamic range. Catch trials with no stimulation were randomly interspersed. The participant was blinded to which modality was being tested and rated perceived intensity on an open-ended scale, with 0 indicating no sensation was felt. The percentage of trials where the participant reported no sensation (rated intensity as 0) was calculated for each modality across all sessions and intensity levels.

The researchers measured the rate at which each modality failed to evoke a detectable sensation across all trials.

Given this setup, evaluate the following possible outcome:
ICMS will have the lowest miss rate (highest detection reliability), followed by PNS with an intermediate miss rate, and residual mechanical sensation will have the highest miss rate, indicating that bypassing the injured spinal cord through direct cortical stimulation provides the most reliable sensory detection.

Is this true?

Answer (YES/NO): NO